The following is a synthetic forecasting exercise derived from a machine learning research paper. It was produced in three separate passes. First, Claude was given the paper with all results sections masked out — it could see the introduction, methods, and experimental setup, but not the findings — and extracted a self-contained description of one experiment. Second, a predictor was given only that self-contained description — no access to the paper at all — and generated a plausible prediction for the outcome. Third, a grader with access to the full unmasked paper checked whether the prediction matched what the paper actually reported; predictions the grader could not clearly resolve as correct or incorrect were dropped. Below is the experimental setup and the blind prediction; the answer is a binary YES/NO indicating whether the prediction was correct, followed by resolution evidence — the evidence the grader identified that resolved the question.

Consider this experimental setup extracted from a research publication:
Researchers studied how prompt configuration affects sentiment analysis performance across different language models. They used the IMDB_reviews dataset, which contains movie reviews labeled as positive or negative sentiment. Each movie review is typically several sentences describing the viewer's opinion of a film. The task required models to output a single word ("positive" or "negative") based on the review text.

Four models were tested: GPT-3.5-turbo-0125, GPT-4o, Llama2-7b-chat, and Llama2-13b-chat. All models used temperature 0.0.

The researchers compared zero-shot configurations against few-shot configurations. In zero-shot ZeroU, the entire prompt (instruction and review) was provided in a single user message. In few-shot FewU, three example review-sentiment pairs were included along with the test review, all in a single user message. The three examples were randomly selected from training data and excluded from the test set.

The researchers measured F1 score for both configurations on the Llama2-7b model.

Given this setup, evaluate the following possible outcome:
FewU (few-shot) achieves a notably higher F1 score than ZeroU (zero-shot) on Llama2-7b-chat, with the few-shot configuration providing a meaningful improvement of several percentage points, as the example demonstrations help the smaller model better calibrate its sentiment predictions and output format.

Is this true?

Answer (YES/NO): NO